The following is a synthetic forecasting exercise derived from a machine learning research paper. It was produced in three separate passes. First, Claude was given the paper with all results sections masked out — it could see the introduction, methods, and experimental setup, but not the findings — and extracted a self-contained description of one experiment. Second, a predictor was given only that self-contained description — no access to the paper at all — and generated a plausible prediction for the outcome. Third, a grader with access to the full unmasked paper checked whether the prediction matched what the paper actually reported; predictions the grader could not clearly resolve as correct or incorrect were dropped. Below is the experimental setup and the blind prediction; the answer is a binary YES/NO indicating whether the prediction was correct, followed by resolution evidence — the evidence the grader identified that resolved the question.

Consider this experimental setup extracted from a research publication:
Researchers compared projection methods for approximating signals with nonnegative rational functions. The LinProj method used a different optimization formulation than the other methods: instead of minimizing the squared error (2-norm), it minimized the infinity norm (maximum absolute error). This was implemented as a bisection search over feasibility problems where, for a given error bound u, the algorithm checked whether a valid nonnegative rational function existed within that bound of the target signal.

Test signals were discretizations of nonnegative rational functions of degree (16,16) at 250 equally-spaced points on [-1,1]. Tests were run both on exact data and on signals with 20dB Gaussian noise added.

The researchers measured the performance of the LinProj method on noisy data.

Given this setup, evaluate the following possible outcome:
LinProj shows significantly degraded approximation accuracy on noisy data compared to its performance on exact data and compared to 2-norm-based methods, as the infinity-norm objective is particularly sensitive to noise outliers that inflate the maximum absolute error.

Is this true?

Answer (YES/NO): NO